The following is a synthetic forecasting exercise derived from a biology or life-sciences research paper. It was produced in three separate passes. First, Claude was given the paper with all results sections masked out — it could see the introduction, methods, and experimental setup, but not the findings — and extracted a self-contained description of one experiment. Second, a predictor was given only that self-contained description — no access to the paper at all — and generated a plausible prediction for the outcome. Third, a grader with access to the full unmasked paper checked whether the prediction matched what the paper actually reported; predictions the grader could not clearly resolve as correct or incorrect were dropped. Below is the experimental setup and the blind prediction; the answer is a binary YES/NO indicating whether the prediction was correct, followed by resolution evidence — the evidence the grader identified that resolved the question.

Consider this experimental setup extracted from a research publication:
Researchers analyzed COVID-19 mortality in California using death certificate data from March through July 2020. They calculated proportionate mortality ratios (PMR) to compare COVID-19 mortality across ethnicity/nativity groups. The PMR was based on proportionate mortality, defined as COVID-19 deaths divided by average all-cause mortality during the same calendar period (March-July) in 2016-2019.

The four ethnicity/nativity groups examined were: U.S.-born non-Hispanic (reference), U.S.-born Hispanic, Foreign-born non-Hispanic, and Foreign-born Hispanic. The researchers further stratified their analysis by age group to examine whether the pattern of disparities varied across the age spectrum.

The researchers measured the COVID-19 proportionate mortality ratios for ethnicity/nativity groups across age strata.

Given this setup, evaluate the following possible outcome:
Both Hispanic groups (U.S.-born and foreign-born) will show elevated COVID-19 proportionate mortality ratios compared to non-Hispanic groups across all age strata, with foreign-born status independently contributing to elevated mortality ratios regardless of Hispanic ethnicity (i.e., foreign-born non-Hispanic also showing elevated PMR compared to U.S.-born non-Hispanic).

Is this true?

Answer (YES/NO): YES